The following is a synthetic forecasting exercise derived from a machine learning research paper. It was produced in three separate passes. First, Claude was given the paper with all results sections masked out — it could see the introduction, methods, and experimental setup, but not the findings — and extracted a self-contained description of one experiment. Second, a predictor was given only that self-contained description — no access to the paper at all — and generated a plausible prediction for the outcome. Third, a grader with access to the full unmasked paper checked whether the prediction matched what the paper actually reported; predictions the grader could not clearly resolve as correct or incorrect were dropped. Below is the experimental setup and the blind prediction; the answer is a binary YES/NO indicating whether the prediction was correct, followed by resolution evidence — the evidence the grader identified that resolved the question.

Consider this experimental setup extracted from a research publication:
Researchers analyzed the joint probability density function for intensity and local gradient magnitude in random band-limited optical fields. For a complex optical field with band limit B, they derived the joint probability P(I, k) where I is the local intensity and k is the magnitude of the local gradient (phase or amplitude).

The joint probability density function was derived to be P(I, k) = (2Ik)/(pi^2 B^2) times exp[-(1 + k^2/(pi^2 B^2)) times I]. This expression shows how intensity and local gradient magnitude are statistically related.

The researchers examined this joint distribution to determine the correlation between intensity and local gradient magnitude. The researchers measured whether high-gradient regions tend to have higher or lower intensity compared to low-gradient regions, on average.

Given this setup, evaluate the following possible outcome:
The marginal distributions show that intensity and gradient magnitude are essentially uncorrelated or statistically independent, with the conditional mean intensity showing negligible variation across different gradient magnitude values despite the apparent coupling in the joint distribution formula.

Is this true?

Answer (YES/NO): NO